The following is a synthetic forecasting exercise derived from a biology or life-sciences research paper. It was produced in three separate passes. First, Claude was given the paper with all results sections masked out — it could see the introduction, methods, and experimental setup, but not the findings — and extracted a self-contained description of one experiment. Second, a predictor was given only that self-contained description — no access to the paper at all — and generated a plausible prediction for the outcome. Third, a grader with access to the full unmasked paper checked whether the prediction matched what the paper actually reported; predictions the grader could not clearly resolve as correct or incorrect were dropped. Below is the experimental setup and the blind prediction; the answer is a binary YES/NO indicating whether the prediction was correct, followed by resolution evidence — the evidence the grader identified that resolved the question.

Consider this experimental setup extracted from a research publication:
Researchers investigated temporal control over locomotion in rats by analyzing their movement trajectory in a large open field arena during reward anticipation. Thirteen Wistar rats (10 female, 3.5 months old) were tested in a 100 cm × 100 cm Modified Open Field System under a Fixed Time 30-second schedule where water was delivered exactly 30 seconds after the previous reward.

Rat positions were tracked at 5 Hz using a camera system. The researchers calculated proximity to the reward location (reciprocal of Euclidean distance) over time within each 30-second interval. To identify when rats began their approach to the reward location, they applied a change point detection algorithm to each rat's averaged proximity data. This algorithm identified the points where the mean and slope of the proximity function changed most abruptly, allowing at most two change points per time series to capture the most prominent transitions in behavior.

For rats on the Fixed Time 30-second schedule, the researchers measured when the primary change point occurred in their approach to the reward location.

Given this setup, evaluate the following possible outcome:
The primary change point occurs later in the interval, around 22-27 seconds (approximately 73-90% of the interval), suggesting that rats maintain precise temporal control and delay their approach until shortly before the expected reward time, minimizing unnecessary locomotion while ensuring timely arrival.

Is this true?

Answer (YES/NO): NO